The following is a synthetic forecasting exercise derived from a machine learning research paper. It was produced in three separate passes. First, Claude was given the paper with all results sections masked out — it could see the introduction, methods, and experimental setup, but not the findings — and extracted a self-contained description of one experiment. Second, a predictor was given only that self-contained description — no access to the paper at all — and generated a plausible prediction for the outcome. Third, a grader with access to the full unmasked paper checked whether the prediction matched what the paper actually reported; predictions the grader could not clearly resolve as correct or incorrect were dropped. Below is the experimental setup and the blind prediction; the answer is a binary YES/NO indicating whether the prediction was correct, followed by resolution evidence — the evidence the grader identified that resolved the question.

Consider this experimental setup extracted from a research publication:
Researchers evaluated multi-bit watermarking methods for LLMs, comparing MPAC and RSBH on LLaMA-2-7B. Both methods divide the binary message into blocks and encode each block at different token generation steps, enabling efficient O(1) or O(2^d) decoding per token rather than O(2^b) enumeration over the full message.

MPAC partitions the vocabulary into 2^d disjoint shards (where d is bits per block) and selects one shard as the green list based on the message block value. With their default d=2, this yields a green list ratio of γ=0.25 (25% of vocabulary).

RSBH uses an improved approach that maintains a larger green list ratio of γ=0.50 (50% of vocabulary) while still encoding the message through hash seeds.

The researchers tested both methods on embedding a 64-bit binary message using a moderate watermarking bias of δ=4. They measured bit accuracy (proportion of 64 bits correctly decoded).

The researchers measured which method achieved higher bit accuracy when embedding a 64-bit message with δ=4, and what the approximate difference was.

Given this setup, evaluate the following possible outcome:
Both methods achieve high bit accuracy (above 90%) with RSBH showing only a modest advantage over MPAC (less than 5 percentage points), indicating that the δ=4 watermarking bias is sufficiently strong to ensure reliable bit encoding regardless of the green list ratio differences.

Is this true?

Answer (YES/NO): NO